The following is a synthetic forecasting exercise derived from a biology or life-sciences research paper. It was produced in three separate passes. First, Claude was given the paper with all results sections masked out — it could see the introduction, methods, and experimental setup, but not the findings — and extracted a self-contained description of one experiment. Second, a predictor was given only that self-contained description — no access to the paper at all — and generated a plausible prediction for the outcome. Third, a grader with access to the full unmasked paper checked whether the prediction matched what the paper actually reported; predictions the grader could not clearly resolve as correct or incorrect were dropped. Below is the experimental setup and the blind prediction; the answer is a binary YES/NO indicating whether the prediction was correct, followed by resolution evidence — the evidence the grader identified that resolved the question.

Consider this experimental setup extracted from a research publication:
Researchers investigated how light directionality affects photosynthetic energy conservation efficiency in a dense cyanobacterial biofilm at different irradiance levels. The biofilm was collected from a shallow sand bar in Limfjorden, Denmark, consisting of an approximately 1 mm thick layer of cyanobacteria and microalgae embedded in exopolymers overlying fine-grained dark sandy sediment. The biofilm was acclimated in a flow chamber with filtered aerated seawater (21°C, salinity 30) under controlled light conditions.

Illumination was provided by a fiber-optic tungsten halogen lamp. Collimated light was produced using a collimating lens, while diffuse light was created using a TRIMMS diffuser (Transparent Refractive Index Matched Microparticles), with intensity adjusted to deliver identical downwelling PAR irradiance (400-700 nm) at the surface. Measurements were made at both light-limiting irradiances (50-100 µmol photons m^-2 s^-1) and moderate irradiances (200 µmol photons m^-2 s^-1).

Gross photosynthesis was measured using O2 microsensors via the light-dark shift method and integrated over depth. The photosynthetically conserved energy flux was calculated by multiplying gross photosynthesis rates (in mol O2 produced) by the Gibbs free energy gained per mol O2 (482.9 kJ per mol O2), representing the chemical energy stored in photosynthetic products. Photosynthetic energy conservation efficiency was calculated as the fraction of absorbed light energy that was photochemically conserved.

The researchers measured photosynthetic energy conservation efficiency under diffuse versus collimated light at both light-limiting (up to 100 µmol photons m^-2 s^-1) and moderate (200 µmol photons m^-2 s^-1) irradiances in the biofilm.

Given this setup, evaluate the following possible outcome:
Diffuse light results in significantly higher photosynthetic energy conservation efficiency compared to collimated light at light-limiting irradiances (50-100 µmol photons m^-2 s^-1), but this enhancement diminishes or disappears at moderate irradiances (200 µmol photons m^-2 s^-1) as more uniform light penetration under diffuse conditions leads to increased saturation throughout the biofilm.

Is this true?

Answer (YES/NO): YES